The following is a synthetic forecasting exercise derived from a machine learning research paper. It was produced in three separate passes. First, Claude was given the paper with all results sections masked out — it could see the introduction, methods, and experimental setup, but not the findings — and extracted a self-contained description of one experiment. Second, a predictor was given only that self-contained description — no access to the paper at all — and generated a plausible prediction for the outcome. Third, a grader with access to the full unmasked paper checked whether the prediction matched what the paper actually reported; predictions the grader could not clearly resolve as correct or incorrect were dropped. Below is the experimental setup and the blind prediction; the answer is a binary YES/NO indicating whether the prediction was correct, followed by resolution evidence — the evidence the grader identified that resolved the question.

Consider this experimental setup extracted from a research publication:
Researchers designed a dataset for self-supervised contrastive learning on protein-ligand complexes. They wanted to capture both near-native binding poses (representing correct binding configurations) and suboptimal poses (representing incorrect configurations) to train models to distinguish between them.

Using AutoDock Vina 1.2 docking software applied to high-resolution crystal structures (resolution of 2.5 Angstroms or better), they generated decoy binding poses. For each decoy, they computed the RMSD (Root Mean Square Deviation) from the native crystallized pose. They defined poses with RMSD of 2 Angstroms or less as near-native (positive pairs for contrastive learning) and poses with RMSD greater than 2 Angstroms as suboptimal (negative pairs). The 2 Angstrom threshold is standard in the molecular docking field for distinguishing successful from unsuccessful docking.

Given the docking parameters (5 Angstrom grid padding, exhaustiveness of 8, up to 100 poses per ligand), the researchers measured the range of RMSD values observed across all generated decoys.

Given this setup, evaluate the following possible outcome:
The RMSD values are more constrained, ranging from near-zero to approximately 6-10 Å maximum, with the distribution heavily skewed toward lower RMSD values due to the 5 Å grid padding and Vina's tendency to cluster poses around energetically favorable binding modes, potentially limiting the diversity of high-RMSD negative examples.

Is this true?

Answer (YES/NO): NO